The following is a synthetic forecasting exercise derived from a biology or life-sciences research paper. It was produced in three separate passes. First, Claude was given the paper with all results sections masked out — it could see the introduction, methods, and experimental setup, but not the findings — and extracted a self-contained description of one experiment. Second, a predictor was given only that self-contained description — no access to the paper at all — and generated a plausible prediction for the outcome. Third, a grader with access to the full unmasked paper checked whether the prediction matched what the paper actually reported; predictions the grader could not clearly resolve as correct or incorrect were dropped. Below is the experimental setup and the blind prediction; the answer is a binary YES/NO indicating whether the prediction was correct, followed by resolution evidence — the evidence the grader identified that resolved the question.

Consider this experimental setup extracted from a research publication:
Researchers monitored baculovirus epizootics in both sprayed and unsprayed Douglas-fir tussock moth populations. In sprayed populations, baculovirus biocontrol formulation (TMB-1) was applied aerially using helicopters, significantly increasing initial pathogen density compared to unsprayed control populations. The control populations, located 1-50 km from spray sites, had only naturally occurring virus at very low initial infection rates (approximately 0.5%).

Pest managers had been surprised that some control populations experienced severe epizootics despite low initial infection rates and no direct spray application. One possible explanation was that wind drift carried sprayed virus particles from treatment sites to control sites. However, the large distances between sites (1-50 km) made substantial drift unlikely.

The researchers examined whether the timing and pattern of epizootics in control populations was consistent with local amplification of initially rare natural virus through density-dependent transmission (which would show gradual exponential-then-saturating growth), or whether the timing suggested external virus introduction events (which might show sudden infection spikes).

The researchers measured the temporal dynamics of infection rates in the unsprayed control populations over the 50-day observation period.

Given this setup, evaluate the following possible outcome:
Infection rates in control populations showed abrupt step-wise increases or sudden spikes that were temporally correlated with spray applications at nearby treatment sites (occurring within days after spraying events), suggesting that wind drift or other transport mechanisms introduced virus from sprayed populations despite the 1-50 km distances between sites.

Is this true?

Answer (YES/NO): NO